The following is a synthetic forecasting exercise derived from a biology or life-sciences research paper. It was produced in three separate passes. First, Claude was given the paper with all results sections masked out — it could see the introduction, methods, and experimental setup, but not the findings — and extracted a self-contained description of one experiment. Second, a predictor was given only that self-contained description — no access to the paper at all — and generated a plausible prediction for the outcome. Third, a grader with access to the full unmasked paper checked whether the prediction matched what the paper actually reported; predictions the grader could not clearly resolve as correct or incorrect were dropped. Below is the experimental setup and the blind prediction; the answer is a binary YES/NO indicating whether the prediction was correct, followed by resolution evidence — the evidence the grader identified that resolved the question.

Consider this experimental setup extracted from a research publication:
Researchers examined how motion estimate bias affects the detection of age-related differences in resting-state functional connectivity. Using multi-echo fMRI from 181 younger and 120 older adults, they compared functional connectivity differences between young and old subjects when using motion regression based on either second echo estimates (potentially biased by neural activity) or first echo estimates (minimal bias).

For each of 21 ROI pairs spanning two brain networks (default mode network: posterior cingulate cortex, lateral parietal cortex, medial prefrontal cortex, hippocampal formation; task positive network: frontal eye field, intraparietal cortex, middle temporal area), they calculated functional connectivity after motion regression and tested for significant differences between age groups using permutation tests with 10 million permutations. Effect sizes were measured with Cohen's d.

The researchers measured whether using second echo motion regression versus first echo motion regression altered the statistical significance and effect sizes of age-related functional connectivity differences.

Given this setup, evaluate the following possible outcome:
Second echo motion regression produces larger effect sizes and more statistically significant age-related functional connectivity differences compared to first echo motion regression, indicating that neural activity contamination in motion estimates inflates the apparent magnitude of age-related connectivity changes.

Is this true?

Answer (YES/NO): NO